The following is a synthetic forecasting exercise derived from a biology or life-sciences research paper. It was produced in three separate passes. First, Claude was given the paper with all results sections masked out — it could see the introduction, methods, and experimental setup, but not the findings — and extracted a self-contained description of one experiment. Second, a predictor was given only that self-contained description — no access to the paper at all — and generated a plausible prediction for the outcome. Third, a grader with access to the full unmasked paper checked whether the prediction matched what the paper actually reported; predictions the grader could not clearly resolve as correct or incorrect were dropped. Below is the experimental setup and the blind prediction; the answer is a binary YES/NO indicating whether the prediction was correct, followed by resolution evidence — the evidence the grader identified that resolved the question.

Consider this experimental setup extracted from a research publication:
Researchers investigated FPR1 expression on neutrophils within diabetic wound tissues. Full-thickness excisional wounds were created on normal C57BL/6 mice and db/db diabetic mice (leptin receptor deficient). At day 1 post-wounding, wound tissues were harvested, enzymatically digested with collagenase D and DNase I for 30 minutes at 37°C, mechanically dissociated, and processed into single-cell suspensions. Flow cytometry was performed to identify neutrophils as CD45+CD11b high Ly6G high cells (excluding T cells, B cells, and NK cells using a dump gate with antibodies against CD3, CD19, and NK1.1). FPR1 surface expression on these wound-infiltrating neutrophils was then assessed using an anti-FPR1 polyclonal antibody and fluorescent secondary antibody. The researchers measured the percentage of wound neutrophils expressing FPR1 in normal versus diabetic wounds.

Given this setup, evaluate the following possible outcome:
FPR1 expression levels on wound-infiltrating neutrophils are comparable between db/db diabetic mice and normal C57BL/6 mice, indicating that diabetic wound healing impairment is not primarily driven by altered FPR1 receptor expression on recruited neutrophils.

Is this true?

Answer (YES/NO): NO